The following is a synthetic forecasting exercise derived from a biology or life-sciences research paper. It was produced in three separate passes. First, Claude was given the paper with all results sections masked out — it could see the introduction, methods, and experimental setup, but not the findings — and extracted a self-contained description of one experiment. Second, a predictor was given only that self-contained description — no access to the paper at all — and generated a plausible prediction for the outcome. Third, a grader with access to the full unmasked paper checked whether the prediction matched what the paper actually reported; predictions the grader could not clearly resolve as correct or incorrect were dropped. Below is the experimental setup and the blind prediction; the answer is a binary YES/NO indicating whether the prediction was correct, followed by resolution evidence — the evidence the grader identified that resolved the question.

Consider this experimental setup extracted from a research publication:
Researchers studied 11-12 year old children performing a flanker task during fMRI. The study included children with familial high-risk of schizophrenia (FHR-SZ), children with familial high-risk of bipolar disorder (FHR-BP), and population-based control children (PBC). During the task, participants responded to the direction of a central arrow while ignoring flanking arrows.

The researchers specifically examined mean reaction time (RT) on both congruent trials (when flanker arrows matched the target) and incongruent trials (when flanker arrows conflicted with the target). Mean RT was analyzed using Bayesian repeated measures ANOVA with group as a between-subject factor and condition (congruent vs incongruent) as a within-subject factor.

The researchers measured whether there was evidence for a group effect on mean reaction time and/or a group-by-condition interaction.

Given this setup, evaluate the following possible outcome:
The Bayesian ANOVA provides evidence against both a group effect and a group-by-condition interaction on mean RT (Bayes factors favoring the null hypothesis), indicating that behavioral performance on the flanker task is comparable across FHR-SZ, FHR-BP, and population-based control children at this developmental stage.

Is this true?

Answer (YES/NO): YES